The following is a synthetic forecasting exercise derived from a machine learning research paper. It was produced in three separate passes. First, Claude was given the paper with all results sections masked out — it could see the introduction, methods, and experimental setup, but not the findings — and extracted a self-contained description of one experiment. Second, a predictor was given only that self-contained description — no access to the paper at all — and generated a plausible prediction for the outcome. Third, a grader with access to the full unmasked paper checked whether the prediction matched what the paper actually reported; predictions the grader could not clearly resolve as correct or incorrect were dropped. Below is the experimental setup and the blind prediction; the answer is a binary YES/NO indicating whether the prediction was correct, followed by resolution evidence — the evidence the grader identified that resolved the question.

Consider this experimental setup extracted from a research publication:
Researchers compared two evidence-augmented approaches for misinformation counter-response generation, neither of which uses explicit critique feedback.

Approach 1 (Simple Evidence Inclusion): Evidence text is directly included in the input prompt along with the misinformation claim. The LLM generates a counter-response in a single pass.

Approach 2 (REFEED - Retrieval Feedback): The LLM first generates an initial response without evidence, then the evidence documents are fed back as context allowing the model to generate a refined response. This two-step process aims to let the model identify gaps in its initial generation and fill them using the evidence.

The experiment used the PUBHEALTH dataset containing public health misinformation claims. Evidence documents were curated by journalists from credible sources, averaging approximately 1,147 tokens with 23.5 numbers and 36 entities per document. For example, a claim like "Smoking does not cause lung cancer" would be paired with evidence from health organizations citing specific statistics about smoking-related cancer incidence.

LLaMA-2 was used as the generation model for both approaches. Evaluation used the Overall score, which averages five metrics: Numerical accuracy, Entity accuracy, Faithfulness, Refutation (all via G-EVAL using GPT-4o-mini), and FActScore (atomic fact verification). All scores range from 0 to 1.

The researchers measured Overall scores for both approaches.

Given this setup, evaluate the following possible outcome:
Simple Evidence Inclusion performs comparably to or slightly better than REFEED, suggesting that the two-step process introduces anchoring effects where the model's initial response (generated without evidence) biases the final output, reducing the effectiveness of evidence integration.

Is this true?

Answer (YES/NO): NO